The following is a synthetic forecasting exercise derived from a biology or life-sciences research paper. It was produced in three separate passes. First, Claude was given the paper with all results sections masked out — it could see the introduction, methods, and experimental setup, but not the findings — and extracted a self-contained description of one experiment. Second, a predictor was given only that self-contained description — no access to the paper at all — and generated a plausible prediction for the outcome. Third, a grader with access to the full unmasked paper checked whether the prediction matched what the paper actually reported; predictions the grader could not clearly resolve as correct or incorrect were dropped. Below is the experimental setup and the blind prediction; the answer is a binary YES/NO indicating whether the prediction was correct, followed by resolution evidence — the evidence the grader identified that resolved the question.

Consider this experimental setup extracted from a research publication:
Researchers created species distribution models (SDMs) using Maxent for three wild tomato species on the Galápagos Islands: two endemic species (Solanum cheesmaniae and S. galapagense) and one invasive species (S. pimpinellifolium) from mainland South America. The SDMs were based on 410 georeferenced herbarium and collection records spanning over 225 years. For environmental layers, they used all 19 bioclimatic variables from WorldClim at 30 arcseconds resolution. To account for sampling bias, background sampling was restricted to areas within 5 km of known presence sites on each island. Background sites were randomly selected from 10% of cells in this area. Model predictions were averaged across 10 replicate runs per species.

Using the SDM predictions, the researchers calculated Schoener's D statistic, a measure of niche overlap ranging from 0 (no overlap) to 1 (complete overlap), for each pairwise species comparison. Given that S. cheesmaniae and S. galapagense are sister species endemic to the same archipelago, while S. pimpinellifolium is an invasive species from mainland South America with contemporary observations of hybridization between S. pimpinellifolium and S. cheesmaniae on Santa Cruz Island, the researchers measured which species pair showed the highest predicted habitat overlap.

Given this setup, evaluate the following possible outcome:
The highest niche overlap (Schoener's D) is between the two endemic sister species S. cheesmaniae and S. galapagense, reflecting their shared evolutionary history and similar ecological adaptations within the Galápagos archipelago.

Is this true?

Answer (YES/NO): YES